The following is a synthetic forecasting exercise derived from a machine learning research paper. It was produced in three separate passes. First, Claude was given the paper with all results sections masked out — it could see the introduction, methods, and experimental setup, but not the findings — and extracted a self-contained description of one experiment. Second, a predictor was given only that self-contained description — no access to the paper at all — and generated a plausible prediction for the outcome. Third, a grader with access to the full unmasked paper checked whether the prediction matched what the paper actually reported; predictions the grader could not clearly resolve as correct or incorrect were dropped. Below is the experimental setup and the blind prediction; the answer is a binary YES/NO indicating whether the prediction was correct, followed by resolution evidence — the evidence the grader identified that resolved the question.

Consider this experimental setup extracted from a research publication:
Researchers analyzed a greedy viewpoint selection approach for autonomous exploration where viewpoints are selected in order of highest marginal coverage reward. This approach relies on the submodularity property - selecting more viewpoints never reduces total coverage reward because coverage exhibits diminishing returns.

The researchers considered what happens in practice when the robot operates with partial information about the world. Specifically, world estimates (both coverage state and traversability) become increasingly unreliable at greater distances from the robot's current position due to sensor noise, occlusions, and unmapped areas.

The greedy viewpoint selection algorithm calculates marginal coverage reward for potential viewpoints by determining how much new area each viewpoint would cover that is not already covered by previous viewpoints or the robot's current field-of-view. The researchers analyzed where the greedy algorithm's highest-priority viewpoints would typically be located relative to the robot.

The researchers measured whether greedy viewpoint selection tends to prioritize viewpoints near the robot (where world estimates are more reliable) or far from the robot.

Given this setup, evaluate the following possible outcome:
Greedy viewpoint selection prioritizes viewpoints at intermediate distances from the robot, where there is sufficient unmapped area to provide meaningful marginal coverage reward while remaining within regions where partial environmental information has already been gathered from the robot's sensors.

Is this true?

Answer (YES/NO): NO